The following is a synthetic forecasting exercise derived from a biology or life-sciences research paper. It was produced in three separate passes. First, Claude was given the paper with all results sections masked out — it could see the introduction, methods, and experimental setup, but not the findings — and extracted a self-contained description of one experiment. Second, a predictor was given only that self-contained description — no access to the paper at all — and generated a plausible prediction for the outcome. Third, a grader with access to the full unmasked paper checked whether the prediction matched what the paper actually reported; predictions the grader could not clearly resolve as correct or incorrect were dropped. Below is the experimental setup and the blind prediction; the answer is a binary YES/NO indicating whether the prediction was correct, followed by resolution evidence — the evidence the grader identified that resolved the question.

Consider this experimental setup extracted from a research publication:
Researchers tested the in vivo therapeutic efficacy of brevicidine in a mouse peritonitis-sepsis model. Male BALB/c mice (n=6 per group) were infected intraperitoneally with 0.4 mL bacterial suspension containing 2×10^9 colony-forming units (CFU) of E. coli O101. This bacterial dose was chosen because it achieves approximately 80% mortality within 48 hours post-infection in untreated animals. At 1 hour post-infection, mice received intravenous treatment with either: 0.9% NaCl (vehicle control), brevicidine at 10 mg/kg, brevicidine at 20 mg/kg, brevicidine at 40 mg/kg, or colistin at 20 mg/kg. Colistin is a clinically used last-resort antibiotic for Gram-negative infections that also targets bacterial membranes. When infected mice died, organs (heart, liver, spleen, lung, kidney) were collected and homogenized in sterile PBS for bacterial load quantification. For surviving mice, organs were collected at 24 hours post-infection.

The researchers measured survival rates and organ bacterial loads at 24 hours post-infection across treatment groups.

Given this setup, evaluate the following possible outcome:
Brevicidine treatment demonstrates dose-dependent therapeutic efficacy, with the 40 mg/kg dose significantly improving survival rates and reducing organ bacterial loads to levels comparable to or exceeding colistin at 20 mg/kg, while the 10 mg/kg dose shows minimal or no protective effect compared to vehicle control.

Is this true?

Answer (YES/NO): NO